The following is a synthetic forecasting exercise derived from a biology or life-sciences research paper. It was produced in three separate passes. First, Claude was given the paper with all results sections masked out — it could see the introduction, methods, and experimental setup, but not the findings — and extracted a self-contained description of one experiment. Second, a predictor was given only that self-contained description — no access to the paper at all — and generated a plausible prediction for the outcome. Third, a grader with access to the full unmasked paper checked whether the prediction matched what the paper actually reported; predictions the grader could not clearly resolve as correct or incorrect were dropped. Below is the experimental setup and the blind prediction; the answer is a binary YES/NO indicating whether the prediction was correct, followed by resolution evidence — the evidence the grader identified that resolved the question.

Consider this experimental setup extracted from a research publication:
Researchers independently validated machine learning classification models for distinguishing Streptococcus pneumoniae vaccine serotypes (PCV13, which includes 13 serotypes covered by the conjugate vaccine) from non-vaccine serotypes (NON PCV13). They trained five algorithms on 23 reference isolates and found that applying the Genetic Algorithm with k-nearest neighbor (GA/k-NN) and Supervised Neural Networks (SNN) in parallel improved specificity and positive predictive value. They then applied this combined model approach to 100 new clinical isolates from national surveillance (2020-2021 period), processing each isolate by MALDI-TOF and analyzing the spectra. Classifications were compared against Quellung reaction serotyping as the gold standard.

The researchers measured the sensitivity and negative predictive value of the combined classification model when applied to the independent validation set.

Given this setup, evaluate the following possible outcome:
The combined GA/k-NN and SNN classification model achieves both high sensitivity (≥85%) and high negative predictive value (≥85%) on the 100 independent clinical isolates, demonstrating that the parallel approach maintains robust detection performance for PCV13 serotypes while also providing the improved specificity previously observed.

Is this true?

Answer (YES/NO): NO